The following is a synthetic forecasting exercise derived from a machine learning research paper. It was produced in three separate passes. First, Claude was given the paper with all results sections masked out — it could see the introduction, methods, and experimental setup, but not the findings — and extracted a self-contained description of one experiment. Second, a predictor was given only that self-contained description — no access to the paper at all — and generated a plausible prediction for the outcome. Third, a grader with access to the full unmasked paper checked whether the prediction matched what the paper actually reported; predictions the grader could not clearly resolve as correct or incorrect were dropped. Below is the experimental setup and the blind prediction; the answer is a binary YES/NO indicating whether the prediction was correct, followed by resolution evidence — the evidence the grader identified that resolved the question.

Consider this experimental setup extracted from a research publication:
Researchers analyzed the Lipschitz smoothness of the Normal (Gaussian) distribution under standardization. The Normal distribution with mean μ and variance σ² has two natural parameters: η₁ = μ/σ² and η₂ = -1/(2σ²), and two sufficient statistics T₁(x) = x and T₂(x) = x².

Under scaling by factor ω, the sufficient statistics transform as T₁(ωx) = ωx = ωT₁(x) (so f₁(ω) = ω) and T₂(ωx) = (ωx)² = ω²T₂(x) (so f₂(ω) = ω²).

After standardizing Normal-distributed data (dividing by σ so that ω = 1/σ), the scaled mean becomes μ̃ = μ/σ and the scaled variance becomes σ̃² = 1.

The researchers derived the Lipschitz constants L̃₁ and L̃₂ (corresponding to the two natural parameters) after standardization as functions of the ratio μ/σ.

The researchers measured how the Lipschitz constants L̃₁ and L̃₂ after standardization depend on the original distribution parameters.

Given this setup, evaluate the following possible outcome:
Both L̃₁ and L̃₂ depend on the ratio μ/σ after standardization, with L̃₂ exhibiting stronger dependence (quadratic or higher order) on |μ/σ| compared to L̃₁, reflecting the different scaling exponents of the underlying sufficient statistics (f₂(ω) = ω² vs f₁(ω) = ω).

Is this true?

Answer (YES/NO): YES